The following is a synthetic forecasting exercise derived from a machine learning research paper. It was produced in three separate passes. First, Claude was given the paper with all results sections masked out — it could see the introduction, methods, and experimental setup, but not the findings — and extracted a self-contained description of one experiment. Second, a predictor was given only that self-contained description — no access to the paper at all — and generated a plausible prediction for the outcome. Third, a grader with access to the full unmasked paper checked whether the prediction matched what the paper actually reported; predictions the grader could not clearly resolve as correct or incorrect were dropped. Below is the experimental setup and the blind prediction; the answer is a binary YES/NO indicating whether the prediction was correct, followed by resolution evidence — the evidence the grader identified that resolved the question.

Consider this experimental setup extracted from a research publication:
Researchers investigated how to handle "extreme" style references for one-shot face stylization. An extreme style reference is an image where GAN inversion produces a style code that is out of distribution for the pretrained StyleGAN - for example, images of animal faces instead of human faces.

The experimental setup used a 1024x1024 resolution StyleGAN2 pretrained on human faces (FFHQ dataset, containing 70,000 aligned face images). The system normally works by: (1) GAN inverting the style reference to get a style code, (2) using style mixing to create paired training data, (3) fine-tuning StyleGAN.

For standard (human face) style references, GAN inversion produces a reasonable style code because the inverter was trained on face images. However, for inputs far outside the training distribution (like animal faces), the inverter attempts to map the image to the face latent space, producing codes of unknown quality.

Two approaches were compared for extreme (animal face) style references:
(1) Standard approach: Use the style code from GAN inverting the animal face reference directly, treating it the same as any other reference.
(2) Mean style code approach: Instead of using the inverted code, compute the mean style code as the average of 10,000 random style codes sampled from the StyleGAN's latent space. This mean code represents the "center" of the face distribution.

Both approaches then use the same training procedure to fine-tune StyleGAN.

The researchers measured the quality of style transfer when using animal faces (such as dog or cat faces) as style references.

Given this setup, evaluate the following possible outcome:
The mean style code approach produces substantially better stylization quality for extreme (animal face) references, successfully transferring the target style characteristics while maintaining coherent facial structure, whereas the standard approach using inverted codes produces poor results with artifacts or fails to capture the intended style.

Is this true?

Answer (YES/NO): YES